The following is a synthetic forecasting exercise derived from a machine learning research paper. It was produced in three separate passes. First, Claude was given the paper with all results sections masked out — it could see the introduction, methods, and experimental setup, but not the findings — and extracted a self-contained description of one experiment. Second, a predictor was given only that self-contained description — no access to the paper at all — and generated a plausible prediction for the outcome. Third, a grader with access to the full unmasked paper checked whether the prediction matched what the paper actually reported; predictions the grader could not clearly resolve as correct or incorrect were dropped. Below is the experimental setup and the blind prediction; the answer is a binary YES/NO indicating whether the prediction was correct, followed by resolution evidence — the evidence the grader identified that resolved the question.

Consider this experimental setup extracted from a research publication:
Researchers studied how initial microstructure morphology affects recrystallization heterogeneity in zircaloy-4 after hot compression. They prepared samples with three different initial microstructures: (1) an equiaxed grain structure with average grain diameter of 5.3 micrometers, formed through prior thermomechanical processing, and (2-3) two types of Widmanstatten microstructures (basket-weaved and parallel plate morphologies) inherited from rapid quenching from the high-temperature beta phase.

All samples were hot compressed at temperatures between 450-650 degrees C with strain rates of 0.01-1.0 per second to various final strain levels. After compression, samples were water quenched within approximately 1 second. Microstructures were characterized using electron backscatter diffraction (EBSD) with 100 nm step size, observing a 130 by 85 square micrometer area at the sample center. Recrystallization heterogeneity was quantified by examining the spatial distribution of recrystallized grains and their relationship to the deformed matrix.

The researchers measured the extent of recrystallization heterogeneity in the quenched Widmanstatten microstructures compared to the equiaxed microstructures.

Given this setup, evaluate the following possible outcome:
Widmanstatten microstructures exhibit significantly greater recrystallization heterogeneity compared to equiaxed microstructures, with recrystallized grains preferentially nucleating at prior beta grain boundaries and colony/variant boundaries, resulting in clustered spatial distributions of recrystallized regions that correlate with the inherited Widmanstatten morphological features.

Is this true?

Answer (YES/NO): YES